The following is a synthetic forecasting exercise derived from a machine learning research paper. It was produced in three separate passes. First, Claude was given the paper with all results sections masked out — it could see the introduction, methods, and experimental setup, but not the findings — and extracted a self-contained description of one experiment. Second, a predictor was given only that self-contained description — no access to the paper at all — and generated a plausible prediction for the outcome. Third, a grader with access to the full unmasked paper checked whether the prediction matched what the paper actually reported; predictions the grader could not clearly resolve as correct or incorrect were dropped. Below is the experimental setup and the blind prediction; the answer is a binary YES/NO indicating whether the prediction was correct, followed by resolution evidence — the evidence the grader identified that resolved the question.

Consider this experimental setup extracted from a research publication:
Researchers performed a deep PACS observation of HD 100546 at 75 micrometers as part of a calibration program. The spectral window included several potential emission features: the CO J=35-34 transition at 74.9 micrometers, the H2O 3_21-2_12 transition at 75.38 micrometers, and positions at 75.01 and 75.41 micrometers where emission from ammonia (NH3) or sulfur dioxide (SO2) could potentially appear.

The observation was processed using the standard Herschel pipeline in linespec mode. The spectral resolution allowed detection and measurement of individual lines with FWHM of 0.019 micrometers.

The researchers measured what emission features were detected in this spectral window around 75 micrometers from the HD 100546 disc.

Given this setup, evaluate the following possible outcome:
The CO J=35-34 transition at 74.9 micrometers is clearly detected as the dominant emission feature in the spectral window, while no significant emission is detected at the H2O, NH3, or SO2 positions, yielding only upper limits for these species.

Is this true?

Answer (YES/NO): NO